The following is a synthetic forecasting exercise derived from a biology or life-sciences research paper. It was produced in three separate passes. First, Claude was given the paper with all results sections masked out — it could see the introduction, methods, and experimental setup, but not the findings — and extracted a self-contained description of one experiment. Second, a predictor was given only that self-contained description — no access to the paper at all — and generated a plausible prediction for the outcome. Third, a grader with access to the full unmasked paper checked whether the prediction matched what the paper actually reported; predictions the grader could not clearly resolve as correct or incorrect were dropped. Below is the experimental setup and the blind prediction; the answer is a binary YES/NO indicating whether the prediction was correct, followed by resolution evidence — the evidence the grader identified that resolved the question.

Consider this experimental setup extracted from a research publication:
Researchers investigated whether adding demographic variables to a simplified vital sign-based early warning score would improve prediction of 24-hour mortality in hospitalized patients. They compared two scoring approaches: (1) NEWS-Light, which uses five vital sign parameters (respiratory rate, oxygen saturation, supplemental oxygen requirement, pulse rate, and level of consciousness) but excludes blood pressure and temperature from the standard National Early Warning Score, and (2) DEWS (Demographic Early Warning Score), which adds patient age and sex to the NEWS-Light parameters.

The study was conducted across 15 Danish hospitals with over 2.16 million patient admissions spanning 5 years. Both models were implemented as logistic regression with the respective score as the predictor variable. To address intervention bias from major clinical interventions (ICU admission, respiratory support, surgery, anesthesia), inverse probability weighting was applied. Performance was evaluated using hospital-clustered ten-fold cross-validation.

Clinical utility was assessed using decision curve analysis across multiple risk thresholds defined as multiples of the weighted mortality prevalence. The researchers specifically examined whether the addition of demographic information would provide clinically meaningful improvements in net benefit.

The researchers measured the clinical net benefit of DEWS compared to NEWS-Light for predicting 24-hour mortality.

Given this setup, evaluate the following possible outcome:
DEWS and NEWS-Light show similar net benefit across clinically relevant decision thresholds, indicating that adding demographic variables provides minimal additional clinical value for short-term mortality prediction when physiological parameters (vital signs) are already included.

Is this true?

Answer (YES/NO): YES